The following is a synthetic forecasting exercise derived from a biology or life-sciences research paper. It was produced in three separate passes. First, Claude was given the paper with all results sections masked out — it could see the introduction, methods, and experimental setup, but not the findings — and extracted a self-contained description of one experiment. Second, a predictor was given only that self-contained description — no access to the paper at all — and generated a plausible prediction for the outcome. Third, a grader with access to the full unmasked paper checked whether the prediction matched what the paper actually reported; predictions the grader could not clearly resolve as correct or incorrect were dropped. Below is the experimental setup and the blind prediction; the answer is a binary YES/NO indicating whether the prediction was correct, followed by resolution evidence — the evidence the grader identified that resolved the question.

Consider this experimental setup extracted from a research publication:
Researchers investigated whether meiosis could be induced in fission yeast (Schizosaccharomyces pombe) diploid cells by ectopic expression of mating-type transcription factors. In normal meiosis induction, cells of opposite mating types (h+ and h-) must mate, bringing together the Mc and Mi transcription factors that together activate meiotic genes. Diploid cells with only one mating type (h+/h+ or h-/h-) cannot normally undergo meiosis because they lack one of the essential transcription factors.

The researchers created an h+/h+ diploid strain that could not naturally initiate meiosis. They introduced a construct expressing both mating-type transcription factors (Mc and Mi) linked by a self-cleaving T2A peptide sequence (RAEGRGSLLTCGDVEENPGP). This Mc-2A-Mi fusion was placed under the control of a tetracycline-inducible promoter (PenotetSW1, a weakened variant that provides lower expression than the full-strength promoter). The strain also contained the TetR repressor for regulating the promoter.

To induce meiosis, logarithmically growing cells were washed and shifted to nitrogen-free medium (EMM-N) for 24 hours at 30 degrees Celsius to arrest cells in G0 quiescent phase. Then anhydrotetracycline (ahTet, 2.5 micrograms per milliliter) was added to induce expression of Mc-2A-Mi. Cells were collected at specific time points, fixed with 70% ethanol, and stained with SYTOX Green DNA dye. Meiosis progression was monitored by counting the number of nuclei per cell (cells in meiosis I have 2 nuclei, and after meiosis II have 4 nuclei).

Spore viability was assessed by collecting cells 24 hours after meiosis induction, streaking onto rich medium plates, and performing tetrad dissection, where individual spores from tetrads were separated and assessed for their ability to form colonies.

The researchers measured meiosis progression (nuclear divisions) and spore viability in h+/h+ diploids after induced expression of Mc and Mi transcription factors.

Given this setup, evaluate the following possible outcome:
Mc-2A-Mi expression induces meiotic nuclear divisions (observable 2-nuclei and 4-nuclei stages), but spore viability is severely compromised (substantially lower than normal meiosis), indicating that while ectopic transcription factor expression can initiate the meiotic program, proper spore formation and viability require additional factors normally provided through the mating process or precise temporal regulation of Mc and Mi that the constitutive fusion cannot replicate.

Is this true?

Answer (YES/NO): NO